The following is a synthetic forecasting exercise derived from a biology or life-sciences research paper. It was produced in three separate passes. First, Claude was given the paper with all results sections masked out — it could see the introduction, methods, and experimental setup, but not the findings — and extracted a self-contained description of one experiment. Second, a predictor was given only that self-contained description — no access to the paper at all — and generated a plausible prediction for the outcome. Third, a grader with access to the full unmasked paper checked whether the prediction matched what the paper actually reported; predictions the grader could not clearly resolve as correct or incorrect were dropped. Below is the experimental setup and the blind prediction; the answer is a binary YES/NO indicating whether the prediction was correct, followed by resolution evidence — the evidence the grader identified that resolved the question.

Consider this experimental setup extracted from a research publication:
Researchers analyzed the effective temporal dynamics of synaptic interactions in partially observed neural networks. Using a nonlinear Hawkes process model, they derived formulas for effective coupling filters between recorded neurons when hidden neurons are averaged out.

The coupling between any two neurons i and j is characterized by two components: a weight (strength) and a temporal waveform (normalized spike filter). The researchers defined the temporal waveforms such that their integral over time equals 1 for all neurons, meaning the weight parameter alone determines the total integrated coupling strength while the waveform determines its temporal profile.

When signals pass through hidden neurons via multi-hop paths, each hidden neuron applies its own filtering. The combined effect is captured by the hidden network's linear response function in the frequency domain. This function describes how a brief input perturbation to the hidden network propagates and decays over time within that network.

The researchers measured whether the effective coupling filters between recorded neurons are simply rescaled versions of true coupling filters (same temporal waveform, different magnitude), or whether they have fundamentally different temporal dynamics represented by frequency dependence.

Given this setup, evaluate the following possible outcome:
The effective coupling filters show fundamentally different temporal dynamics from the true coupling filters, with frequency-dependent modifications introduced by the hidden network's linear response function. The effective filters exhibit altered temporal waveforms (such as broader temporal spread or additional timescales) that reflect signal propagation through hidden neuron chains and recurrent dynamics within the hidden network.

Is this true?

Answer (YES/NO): YES